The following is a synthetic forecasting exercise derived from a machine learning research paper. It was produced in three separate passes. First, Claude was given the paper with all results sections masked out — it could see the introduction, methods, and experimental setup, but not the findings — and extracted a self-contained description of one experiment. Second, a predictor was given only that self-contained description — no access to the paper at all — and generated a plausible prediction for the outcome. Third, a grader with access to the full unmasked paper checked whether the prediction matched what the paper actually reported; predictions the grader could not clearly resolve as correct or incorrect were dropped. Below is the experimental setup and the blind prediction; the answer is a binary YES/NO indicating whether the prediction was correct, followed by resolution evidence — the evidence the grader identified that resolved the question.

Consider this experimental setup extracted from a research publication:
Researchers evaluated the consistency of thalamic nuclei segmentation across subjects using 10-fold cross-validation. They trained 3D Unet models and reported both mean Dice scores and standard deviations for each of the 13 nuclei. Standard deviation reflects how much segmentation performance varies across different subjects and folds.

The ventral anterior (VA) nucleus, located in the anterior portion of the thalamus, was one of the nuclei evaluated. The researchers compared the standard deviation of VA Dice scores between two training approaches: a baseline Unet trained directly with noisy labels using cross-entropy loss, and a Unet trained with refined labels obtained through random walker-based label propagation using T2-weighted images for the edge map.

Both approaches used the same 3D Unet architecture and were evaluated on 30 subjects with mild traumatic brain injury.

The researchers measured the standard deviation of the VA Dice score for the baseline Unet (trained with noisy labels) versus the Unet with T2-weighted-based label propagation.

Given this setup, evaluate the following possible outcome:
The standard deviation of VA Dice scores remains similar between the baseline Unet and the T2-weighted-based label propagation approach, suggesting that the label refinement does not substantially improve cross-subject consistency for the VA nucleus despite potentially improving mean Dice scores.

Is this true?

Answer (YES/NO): NO